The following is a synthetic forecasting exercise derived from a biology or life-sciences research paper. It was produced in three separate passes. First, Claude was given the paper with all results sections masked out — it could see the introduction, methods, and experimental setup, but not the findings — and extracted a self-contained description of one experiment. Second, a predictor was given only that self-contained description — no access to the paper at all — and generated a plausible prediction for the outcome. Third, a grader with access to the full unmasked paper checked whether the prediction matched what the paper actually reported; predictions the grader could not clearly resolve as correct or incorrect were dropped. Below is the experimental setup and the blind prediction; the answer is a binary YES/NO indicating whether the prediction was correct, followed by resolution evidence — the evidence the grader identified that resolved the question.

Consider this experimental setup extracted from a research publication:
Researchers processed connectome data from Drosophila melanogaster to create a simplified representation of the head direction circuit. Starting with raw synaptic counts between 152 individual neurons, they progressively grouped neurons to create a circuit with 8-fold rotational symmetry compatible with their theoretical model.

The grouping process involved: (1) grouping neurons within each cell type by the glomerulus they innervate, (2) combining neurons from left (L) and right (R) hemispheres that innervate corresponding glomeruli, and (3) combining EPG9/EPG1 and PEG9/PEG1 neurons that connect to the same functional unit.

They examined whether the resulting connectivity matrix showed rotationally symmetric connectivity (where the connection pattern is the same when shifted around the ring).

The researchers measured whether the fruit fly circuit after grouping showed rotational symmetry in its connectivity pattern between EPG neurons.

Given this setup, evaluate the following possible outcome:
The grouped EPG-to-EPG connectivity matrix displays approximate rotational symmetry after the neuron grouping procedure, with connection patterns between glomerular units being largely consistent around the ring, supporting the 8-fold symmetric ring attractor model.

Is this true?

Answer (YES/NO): YES